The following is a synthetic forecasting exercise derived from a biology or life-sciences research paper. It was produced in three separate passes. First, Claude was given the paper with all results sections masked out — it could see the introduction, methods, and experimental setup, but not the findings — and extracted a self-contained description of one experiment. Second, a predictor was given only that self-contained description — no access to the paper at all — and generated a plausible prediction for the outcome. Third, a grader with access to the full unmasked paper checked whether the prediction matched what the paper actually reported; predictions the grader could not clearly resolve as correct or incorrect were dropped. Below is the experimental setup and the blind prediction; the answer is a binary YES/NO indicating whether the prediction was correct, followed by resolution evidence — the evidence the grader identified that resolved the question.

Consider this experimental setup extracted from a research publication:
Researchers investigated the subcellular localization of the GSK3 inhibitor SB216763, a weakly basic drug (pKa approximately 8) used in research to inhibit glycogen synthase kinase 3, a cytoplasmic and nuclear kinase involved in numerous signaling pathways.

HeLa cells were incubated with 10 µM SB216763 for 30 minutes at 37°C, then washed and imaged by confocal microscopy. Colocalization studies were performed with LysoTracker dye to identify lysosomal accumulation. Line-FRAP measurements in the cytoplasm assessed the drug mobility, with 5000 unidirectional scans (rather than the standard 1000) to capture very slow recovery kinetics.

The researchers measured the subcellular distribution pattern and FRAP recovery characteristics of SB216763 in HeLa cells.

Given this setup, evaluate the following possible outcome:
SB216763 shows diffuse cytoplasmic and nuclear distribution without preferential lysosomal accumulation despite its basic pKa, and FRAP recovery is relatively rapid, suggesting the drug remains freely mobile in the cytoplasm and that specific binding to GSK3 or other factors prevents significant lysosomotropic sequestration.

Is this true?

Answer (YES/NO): NO